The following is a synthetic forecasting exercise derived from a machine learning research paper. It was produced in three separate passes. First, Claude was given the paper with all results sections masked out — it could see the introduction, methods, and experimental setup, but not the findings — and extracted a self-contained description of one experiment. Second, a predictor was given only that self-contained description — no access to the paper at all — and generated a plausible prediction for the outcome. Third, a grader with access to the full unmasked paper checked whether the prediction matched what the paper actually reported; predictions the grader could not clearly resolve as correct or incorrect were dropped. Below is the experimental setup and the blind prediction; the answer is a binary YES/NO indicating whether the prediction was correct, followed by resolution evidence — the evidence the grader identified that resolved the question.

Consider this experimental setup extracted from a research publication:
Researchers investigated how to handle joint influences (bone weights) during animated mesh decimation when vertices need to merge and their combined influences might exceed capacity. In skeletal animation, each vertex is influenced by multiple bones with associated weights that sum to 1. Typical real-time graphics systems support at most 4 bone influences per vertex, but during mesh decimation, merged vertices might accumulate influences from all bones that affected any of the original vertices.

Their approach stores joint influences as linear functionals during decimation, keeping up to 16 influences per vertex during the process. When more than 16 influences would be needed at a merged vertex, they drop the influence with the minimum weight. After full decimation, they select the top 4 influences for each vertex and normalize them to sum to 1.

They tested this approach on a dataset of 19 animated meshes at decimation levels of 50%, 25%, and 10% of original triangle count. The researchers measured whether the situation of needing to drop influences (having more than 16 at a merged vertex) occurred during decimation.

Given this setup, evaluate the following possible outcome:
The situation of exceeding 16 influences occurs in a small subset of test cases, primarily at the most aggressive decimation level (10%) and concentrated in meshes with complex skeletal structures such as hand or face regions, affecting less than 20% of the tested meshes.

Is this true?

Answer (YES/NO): NO